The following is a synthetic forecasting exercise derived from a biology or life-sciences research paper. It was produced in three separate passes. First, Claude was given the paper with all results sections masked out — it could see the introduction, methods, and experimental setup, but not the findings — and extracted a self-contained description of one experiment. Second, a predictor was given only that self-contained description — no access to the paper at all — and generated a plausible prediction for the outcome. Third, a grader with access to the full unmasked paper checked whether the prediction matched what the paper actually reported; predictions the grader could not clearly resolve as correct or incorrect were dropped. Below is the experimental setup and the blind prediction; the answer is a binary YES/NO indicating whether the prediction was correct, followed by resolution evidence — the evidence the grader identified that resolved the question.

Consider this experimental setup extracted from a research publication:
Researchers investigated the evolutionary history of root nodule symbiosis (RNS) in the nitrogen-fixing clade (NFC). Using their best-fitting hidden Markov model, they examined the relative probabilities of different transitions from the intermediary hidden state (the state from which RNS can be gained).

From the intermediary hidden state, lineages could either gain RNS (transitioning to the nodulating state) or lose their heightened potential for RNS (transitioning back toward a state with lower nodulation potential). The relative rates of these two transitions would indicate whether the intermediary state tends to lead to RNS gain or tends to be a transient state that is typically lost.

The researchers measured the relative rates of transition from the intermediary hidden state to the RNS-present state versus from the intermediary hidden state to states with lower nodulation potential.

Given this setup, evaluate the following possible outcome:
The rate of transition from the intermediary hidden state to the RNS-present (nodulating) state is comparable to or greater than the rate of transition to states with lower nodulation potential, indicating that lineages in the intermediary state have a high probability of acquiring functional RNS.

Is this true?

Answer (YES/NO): YES